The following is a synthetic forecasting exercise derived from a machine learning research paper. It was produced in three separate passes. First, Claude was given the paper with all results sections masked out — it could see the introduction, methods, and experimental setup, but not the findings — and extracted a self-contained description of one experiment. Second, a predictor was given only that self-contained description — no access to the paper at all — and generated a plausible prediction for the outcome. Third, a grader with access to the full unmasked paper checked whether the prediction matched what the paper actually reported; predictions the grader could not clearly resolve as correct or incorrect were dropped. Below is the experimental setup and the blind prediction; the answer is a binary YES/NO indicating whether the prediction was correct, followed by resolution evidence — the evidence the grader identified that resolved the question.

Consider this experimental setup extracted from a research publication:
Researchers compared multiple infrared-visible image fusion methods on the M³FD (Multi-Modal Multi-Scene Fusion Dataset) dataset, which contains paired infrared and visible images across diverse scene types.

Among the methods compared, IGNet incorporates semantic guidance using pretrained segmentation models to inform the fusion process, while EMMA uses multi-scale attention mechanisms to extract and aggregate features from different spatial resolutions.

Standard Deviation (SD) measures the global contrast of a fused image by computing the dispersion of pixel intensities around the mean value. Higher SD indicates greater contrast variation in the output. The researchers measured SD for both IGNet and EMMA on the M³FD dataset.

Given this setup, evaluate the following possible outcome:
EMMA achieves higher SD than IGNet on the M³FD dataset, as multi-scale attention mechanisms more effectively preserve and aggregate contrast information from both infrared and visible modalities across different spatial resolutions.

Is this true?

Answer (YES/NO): NO